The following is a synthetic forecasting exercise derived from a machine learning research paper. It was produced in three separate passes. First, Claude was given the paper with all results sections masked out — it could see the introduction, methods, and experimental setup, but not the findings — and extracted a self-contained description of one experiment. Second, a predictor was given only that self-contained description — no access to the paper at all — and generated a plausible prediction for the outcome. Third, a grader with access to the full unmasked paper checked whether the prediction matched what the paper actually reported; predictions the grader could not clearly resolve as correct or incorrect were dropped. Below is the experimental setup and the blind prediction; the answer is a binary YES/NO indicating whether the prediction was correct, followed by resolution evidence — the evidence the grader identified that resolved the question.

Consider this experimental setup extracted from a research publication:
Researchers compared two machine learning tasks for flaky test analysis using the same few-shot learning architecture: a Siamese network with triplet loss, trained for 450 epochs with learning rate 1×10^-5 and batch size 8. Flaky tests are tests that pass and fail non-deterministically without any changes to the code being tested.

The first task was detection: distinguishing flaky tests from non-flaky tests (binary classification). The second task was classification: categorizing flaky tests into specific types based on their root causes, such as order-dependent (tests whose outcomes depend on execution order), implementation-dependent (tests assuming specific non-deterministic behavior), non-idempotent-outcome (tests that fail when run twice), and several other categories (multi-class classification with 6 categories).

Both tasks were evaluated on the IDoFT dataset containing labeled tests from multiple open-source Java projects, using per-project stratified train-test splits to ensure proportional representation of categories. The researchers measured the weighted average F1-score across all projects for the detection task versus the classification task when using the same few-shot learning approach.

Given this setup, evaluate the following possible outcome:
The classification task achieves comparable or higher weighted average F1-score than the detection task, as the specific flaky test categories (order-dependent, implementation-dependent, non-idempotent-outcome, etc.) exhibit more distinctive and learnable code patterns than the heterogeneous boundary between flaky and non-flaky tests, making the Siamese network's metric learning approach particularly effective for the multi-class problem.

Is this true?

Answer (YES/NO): NO